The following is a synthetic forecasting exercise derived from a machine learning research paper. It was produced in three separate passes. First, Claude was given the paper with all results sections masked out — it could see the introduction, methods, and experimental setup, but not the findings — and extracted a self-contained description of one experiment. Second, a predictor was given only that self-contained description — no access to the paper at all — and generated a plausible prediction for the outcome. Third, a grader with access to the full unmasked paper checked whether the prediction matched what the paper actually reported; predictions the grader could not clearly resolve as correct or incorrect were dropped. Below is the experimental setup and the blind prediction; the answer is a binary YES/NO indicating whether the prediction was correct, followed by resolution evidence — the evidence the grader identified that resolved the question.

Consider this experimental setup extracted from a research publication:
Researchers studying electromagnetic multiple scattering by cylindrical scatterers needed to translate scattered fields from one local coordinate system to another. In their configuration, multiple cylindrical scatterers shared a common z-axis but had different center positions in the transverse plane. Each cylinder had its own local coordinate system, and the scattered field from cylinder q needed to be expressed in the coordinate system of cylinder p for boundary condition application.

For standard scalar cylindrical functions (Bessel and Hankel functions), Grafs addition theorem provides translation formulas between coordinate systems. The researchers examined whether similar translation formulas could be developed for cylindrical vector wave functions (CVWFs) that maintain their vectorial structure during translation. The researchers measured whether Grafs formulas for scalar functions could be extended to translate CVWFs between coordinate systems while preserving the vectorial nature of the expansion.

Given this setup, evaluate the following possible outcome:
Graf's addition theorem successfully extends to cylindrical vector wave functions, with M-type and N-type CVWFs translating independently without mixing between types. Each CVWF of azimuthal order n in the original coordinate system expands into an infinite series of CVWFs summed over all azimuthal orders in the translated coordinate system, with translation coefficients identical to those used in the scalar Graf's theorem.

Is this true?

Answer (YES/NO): YES